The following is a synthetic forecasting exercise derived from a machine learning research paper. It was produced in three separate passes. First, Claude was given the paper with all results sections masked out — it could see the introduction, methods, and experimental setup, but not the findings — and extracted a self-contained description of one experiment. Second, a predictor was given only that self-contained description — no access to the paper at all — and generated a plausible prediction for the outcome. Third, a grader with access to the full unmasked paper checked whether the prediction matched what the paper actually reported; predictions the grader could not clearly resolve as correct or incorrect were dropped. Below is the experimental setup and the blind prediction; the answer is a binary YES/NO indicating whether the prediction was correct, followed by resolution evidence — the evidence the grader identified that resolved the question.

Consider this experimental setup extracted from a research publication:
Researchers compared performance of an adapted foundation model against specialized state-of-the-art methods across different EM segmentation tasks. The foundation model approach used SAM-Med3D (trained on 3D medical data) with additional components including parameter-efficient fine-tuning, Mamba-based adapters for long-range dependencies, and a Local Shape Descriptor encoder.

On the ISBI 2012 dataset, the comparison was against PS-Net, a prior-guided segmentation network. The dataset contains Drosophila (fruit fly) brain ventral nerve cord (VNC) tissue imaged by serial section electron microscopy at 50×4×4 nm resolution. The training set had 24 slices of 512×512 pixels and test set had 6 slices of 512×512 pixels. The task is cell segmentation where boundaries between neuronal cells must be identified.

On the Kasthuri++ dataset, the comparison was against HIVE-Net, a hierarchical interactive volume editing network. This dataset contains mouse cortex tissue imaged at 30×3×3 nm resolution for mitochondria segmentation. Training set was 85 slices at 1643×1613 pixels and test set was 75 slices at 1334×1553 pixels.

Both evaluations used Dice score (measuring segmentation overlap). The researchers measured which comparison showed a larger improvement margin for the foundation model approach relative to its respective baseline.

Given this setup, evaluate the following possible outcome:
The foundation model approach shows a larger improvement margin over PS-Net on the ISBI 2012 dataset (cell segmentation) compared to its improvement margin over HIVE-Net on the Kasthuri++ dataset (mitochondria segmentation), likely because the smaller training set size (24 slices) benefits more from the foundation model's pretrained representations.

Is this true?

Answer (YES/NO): YES